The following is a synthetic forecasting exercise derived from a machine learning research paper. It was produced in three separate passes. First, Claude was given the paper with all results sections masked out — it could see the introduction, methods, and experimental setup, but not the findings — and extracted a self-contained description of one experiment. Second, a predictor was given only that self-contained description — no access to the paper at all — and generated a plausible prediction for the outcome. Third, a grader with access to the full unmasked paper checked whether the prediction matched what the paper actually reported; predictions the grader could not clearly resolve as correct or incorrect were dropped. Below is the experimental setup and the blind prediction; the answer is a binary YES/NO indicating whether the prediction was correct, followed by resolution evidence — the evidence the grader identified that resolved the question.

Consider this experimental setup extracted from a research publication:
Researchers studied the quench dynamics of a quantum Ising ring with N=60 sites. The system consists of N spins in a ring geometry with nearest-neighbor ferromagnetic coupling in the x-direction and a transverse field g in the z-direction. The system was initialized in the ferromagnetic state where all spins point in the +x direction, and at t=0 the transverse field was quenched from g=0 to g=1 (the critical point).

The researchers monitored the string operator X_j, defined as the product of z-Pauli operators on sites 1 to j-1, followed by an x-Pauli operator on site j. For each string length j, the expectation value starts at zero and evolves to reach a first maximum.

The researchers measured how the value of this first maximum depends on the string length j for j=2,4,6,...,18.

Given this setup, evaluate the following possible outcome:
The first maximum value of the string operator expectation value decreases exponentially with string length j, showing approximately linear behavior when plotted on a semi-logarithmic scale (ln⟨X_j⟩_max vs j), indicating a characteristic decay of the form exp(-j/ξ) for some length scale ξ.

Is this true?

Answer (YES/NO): YES